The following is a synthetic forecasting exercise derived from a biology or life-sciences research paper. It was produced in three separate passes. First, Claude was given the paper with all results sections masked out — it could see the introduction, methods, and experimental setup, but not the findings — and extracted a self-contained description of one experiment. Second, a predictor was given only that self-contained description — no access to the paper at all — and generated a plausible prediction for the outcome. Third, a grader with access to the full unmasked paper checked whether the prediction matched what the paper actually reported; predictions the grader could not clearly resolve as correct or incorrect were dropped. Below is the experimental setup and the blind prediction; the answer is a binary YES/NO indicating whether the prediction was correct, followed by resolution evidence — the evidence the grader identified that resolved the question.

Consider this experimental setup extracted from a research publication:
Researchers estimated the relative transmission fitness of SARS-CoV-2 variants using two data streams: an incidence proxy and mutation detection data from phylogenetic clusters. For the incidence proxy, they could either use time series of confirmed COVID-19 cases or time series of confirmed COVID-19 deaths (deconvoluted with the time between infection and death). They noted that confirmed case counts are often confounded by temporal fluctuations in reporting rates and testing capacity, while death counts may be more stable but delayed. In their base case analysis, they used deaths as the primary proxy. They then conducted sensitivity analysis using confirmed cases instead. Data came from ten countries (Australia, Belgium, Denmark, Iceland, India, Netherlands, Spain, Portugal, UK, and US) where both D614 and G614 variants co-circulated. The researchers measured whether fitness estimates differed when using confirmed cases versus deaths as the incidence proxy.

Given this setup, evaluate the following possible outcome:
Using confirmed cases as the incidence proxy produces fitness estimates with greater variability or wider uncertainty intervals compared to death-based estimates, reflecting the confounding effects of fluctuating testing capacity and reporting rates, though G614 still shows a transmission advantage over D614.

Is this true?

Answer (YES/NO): YES